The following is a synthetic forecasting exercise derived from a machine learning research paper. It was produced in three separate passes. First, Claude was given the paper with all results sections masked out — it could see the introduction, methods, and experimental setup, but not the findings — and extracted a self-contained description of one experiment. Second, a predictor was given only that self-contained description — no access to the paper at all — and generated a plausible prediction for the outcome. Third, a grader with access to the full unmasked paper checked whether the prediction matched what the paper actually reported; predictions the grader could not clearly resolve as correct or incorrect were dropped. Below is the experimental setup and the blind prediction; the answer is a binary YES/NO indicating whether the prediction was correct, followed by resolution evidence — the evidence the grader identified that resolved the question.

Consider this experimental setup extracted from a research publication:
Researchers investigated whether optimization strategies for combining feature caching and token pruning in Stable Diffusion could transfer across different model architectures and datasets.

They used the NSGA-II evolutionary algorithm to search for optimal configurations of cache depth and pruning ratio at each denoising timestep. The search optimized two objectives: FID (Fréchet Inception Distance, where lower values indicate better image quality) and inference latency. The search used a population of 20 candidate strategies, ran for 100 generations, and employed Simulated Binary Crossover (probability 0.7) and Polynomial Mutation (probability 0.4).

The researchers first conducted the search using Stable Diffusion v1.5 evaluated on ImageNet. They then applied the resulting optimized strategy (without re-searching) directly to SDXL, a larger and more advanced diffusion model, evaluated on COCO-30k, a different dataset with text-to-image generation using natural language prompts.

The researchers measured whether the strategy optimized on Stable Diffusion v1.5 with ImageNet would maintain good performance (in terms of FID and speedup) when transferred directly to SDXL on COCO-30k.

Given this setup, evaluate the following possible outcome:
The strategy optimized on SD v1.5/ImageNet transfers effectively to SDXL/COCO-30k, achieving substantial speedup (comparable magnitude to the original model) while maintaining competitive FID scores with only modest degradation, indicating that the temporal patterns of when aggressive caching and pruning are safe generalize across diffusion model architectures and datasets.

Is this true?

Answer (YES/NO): YES